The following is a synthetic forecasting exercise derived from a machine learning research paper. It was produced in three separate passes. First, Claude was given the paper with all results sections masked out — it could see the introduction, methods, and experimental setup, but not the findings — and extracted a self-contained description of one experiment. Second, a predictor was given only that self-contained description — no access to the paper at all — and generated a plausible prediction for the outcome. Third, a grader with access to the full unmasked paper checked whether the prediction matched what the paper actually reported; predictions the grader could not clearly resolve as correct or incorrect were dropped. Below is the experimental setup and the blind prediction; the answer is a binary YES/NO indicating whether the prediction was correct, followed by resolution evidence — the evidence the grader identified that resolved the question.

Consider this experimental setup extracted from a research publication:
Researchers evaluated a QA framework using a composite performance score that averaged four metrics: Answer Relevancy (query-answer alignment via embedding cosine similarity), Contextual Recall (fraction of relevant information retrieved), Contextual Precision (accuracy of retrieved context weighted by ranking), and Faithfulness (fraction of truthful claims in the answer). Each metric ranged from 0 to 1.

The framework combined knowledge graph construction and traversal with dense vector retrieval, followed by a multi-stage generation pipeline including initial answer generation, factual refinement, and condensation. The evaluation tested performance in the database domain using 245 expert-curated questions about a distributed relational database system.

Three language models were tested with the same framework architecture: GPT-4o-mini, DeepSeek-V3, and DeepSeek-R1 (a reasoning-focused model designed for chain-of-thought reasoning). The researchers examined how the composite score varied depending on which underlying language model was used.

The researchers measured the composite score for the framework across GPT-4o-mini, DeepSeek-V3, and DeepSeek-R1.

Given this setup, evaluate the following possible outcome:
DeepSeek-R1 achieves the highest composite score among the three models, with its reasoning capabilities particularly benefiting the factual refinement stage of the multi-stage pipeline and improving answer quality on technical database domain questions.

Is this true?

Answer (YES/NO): NO